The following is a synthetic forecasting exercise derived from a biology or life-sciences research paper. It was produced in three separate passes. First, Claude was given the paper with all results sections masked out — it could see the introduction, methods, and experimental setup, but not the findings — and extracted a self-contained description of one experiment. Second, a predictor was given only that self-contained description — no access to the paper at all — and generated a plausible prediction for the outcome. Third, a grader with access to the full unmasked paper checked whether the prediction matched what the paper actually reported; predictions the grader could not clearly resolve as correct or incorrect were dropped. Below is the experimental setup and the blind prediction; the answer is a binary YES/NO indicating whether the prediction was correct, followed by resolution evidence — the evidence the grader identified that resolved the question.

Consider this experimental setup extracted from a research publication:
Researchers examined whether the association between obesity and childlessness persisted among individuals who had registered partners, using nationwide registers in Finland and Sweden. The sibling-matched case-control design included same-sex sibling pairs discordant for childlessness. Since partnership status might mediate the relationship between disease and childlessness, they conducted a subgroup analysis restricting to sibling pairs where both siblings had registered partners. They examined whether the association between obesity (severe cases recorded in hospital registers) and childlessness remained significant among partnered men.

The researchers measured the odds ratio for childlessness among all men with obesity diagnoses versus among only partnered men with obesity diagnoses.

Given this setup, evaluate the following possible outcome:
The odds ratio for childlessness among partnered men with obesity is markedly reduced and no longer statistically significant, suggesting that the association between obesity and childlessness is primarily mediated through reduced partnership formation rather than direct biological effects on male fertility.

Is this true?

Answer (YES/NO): NO